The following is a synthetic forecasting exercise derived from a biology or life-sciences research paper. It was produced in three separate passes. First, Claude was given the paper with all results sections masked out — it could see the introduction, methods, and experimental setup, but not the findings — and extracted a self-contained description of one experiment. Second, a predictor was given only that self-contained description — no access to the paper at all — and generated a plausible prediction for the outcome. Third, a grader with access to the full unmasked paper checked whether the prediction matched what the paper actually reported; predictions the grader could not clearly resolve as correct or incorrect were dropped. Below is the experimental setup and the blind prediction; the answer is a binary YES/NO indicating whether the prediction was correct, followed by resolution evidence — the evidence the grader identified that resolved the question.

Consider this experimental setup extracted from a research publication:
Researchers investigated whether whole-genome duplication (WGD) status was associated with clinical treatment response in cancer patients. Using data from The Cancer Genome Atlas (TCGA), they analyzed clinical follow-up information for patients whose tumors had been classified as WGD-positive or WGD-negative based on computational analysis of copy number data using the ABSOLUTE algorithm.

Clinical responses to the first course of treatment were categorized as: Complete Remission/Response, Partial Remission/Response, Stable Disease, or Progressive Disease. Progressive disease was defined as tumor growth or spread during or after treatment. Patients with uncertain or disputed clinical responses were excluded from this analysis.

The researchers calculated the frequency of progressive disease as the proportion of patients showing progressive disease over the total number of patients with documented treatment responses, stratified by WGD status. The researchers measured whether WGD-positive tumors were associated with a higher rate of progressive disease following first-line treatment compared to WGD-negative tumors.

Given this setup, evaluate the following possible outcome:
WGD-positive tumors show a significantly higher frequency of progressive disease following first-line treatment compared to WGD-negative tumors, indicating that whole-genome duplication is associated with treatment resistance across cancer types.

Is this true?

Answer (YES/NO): YES